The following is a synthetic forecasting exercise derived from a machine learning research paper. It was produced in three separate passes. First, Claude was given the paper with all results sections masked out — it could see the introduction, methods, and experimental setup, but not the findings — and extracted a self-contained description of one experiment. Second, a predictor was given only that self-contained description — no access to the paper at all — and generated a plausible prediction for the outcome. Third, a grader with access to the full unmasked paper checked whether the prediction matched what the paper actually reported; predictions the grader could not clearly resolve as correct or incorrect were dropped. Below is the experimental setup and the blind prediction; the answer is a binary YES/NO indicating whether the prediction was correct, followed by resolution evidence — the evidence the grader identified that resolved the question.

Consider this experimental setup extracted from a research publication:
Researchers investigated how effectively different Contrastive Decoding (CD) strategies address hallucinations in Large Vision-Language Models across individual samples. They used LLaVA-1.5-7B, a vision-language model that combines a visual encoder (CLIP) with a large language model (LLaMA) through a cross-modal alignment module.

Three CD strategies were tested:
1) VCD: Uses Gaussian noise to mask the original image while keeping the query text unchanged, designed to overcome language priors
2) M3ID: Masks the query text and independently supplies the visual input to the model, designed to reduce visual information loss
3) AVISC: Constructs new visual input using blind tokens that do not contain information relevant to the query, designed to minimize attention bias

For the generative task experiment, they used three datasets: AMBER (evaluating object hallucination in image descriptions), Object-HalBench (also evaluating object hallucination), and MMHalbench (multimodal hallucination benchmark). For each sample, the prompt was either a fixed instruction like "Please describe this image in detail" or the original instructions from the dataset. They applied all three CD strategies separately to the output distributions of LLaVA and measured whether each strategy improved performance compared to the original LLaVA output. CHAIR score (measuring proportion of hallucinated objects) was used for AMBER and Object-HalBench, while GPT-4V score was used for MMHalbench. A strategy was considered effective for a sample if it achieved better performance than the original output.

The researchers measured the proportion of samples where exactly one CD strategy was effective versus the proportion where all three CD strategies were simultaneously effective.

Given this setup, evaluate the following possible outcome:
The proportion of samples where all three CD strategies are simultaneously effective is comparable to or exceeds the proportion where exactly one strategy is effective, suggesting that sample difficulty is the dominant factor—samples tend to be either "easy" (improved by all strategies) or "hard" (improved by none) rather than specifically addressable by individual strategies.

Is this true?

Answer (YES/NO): NO